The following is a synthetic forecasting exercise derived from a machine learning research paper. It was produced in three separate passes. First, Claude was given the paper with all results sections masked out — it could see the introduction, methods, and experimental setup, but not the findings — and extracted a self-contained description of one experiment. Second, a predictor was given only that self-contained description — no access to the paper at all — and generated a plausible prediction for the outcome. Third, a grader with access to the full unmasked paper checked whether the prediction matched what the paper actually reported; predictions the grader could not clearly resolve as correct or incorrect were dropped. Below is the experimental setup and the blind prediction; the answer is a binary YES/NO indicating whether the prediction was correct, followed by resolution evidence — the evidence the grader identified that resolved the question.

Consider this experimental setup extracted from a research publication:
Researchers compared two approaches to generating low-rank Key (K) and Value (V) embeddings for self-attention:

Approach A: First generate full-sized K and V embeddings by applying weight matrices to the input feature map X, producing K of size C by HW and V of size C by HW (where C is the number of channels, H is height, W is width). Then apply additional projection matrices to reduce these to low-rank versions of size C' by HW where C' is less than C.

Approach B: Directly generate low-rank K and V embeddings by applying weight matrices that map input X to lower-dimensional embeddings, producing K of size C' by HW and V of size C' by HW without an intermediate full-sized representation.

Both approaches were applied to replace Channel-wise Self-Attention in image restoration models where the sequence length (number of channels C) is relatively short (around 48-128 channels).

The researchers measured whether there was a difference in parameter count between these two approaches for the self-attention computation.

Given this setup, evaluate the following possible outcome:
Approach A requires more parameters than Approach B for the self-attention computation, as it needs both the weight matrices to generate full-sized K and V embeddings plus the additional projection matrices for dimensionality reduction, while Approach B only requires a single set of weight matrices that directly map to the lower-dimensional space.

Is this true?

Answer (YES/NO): YES